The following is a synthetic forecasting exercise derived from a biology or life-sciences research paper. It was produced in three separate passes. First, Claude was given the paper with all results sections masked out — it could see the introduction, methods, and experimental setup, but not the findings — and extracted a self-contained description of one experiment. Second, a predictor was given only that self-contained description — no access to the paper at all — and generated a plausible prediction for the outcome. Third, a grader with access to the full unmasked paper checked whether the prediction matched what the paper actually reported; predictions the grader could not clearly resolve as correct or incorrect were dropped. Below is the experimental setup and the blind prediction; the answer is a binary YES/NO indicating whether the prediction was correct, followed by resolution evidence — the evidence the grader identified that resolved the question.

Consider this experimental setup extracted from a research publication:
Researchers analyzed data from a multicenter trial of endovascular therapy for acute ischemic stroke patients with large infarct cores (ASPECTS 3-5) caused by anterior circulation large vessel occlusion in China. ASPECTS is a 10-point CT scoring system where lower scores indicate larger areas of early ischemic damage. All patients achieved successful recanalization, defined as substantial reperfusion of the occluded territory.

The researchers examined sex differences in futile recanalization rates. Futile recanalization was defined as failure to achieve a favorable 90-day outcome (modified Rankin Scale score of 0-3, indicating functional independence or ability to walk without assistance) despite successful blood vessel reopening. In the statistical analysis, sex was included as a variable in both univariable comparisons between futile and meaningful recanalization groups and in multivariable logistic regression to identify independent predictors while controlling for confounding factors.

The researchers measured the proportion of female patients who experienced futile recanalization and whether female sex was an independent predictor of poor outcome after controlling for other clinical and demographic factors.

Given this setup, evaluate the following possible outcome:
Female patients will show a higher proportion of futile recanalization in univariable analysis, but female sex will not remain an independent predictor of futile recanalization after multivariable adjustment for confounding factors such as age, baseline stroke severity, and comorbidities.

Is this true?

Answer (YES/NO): NO